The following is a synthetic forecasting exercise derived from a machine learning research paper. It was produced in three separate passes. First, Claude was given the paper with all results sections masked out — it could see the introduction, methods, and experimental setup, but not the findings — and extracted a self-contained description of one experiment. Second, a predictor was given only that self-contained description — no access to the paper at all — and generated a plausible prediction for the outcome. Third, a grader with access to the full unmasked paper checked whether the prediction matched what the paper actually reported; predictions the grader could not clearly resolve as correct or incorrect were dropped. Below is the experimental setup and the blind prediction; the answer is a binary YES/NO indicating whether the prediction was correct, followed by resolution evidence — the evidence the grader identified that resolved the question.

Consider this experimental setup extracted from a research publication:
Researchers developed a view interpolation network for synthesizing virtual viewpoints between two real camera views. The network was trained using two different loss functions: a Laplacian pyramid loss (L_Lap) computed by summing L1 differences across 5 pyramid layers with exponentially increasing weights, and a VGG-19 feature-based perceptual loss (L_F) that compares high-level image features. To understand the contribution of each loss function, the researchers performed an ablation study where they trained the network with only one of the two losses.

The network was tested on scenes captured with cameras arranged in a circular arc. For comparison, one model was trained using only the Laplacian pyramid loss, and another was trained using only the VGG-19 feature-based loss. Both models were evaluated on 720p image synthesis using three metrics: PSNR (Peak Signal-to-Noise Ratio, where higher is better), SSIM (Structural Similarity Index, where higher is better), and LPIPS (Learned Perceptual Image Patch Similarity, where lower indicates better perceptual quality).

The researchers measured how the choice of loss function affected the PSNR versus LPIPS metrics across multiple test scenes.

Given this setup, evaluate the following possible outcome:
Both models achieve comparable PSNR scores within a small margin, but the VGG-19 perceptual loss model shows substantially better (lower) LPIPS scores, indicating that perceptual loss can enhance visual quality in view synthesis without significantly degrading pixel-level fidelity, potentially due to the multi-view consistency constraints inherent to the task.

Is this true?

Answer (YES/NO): NO